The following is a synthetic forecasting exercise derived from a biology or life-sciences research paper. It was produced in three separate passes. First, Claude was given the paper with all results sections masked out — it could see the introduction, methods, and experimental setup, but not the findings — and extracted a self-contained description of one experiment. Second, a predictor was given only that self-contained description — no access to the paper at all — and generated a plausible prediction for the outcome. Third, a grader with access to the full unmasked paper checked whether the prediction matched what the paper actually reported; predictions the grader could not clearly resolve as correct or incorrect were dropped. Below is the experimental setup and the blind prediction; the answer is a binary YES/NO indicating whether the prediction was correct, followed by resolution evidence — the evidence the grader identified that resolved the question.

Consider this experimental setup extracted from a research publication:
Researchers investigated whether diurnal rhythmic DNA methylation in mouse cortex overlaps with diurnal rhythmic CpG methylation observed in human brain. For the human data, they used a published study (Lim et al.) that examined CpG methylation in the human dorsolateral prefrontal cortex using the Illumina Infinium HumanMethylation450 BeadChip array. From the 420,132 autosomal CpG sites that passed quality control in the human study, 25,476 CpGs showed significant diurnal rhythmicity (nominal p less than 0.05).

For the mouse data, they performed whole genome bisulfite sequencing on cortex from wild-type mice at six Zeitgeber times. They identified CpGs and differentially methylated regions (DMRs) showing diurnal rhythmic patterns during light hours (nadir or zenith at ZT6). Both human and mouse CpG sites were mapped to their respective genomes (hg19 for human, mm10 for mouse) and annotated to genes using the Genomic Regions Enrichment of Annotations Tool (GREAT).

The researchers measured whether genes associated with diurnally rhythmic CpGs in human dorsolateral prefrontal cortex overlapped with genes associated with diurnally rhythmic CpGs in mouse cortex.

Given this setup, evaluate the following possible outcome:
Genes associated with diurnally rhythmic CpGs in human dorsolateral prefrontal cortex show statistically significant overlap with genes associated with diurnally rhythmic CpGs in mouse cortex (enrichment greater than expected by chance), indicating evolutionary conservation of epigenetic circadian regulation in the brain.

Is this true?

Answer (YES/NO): YES